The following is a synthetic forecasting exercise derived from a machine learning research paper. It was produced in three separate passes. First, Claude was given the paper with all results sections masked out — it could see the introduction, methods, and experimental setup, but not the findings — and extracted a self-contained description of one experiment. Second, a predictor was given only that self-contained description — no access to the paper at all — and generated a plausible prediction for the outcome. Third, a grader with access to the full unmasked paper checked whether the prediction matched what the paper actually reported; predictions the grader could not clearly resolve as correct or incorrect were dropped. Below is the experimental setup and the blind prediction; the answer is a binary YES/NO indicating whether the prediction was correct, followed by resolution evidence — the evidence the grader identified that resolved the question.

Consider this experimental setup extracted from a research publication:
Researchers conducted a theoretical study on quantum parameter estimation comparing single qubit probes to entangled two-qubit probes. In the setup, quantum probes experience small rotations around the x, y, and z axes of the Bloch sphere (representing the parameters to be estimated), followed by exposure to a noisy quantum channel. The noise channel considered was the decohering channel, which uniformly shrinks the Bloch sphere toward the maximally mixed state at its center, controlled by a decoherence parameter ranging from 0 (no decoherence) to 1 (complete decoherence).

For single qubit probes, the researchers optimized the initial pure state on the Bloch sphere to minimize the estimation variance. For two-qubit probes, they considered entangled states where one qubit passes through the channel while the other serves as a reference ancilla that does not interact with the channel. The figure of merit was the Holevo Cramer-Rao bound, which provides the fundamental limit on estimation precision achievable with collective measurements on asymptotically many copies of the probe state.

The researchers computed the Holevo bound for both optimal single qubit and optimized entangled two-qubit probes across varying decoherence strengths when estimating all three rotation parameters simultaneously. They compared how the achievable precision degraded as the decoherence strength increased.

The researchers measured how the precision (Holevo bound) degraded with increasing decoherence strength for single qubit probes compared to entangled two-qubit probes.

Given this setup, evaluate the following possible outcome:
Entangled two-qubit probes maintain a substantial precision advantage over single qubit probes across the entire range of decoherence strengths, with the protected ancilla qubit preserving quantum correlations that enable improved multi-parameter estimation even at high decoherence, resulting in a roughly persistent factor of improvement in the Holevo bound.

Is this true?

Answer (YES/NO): NO